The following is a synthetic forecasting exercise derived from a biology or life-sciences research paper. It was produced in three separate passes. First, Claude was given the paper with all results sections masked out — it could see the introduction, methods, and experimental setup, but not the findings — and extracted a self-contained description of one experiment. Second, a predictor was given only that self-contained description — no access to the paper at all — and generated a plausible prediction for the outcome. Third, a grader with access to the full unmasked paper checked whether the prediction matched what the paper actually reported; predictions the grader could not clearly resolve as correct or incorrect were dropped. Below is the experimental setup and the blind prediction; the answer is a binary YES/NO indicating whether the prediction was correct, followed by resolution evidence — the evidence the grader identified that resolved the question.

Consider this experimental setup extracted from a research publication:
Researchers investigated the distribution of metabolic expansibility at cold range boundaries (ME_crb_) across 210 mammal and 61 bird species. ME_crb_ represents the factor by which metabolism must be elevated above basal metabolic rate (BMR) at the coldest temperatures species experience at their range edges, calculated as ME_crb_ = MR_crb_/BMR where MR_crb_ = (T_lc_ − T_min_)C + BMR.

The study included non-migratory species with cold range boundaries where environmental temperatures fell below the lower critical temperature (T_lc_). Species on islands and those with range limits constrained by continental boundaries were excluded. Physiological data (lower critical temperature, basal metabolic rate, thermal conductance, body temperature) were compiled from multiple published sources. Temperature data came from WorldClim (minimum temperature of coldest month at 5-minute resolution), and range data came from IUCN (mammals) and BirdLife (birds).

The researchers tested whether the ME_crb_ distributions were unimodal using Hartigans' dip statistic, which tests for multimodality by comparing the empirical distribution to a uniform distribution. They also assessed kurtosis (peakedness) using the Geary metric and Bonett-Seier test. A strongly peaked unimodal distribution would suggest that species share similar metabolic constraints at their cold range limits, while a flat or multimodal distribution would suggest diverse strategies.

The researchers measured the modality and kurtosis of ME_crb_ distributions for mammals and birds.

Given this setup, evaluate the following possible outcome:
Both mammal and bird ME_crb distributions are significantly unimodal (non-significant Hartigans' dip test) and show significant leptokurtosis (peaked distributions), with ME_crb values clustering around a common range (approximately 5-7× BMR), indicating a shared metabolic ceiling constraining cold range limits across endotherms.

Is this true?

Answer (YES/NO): NO